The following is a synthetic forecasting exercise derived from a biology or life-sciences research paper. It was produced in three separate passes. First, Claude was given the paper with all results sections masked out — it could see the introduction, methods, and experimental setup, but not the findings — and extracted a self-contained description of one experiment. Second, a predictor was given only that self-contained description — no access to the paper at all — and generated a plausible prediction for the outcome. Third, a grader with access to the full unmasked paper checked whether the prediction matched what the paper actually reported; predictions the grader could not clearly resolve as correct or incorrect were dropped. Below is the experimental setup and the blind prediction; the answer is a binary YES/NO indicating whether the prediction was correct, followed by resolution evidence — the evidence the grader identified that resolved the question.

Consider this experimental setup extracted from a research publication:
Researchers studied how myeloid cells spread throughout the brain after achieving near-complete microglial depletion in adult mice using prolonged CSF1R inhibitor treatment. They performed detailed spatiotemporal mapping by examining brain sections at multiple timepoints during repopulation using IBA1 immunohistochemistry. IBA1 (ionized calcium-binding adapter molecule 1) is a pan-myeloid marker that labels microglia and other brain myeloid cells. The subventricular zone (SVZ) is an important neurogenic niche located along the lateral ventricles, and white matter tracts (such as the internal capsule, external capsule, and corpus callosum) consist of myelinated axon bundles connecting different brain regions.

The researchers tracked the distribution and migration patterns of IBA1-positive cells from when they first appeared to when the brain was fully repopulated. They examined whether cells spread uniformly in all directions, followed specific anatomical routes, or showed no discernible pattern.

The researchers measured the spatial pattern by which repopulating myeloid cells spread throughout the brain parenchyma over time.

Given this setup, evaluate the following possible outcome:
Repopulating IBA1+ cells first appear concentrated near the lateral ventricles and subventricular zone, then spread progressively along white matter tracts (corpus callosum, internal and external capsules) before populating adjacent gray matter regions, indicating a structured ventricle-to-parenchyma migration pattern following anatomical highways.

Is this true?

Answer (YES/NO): YES